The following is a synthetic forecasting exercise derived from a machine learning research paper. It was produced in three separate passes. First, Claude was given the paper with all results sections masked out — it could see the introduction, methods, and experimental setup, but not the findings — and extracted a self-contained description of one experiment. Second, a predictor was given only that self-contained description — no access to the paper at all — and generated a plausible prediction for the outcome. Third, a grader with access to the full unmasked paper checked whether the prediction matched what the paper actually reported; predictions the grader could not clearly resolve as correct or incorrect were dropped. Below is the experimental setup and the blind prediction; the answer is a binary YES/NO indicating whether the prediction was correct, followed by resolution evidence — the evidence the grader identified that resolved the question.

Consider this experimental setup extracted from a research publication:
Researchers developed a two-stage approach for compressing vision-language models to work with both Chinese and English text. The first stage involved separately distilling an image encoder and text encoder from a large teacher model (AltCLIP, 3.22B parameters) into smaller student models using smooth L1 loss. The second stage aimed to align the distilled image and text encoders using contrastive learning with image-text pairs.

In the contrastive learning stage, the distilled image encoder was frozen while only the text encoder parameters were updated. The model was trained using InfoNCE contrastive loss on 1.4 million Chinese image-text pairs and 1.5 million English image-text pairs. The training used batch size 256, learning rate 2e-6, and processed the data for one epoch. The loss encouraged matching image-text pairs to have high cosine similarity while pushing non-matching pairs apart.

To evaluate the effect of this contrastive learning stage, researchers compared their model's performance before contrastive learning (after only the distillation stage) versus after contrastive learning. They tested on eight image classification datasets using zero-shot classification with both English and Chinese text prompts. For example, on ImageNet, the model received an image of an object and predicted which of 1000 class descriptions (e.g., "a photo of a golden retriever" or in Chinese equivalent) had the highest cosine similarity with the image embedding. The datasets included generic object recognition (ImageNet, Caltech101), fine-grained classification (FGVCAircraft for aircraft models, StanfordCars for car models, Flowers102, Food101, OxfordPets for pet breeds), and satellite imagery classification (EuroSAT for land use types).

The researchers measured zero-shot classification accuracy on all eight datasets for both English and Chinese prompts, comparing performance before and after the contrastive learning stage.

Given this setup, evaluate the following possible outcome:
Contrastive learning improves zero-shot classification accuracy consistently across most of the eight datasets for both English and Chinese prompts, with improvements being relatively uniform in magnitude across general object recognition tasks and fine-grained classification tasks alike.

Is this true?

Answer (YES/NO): NO